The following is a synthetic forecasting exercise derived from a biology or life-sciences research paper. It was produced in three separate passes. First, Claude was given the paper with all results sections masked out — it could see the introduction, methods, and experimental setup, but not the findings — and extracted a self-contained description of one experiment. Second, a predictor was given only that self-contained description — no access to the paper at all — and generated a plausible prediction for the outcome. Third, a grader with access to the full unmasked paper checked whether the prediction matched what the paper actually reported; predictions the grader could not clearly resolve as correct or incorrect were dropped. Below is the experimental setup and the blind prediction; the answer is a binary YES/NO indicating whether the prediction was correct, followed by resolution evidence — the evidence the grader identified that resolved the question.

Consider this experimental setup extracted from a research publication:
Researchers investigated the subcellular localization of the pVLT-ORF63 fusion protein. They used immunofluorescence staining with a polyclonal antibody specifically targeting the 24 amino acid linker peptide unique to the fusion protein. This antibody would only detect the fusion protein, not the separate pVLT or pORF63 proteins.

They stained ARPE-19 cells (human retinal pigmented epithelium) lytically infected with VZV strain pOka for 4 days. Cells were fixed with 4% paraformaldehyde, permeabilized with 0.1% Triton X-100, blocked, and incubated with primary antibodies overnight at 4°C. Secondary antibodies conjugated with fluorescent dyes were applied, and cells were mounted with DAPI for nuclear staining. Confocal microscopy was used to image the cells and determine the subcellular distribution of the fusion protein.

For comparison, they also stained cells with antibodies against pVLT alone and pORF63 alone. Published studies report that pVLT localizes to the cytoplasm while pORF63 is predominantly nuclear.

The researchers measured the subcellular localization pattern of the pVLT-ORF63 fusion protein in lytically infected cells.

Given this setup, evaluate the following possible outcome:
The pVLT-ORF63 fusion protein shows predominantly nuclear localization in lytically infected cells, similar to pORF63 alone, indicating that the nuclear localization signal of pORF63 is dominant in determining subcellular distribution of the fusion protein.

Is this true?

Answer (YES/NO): NO